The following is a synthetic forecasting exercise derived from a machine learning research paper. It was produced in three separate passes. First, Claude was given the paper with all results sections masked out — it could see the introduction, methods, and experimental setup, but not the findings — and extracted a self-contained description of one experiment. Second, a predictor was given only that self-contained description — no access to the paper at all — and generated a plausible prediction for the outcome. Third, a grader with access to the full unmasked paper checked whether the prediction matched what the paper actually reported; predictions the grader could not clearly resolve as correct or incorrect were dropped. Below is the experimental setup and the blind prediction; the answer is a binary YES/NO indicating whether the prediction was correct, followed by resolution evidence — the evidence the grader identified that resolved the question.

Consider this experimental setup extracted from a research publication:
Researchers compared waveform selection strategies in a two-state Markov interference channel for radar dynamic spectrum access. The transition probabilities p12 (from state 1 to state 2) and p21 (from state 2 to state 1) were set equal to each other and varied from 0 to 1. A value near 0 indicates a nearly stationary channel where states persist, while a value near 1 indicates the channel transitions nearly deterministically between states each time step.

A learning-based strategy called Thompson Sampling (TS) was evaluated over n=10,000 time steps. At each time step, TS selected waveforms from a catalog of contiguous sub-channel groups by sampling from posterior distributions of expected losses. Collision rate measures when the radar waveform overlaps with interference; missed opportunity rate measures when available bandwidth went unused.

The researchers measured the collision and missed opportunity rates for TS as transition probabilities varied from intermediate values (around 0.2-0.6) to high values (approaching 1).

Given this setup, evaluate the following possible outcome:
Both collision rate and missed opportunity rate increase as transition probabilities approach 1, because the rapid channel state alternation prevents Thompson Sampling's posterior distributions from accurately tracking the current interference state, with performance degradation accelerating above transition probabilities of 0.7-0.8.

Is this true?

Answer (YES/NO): NO